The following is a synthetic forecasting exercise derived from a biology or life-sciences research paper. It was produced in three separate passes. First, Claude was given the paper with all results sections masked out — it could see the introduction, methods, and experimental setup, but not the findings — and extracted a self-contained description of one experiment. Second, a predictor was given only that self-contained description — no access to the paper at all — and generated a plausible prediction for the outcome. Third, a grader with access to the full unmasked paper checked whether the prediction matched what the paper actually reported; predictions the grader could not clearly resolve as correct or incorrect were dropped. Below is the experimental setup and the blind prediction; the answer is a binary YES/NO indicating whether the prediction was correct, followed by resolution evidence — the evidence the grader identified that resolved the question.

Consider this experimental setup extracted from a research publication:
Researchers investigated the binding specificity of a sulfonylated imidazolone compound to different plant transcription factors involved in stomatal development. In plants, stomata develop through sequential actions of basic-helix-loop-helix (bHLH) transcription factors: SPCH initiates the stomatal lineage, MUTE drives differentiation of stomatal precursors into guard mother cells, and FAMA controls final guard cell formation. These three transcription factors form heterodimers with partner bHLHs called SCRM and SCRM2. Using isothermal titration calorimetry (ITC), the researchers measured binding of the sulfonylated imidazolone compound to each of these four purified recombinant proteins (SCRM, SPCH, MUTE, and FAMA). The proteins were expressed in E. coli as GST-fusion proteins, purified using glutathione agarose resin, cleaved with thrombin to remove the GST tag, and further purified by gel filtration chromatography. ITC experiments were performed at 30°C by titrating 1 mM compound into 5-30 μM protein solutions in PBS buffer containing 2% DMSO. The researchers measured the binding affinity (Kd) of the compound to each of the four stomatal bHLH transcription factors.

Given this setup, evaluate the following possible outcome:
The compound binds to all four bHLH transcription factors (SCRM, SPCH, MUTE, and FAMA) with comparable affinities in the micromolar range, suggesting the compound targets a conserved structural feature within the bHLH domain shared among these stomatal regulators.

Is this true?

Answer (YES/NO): NO